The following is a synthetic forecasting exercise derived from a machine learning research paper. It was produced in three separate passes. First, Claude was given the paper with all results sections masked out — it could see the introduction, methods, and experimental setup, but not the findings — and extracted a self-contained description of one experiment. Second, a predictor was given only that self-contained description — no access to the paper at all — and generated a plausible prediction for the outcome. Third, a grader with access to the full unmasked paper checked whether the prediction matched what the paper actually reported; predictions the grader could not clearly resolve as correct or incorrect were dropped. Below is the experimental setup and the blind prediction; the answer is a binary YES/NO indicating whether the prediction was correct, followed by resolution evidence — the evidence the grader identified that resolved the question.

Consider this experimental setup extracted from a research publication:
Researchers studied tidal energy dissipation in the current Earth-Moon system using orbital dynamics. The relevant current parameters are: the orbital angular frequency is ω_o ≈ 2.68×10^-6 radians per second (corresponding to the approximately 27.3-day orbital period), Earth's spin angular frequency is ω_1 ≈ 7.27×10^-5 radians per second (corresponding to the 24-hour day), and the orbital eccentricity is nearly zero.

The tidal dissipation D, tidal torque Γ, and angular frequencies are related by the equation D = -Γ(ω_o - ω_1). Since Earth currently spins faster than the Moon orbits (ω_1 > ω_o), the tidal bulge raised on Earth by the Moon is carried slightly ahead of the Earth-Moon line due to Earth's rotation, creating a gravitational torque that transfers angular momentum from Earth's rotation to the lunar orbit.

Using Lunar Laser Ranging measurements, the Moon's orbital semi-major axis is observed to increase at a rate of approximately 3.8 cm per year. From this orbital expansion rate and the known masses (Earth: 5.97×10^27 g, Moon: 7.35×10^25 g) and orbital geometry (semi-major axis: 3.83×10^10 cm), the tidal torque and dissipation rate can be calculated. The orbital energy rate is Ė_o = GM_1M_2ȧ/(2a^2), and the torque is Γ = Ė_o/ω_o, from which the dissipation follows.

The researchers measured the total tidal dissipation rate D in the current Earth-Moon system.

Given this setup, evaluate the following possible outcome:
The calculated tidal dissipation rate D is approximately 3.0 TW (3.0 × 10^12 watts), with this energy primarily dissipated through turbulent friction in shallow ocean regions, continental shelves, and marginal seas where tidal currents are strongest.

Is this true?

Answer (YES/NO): YES